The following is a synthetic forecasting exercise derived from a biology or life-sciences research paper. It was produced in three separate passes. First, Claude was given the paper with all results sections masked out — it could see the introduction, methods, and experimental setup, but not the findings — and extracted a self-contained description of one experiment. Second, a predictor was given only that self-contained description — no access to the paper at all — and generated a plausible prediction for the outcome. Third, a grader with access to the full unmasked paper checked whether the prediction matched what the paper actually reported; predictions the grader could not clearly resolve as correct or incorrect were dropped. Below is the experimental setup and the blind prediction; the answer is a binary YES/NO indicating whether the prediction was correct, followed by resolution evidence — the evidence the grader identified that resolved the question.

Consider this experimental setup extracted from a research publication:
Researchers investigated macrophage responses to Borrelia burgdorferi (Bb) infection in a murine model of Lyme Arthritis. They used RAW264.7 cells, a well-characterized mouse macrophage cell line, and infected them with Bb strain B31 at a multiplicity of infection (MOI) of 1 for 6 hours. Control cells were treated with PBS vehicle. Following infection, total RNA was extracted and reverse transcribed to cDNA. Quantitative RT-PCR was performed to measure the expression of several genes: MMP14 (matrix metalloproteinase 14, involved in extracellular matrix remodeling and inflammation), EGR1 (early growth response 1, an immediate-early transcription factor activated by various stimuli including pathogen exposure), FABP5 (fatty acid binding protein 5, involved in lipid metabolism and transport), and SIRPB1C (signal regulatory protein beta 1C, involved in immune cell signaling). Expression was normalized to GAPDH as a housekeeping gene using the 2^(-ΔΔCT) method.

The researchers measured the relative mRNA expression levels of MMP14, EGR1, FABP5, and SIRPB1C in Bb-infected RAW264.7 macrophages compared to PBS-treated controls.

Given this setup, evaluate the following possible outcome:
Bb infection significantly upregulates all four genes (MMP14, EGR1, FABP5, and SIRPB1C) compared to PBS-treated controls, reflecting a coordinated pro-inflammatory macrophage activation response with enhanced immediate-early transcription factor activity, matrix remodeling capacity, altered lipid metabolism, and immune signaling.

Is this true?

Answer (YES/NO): YES